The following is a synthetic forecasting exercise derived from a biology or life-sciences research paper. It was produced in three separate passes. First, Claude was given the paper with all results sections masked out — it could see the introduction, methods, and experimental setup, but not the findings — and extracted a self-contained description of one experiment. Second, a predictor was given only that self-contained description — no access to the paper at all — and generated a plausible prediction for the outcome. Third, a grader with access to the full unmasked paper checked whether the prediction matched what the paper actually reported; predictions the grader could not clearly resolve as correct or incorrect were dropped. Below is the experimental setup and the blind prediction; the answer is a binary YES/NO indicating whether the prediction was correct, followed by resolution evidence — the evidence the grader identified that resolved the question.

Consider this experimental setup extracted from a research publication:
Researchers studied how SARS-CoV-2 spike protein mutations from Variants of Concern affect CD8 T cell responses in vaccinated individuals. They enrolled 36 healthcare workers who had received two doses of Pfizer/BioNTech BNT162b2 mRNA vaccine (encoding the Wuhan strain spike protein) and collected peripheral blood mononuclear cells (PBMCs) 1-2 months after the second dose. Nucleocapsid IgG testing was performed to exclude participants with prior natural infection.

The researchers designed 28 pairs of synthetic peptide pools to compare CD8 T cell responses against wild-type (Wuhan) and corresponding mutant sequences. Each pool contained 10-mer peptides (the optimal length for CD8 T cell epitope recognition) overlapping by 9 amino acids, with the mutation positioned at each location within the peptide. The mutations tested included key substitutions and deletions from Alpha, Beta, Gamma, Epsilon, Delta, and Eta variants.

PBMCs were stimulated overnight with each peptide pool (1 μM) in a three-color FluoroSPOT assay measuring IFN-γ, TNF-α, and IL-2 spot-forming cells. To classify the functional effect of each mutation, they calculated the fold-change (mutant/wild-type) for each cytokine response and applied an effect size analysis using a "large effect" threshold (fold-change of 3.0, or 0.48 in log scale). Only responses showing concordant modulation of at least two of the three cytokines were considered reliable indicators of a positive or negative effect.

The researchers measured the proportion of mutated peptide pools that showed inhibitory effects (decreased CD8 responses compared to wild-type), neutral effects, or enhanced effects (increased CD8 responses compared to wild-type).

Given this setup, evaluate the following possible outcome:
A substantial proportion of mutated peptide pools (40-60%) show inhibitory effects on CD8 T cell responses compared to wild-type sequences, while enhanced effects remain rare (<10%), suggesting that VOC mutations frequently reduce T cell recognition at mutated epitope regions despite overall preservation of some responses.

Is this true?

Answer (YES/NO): NO